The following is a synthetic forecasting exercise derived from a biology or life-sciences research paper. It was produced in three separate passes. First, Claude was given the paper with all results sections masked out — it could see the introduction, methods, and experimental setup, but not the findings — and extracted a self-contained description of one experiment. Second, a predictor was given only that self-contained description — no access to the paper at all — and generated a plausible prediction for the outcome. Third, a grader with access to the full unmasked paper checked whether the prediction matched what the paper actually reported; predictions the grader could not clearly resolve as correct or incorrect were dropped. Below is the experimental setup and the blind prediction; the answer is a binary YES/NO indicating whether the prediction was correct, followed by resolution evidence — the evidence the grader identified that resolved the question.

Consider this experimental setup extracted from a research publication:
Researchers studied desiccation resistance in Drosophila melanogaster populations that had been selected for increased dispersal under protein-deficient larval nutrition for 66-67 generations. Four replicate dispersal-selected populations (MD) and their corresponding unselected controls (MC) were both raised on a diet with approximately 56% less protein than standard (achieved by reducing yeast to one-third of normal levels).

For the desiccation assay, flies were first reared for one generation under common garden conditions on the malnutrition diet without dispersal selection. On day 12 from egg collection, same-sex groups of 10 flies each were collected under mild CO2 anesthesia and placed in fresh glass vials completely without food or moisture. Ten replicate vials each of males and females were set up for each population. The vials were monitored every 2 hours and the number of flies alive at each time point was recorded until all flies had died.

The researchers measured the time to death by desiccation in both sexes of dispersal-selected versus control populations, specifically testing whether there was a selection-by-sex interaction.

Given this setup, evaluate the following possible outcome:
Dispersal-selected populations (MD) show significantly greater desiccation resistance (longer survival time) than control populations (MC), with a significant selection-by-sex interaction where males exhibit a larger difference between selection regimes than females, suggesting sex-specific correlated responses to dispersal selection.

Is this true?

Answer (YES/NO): NO